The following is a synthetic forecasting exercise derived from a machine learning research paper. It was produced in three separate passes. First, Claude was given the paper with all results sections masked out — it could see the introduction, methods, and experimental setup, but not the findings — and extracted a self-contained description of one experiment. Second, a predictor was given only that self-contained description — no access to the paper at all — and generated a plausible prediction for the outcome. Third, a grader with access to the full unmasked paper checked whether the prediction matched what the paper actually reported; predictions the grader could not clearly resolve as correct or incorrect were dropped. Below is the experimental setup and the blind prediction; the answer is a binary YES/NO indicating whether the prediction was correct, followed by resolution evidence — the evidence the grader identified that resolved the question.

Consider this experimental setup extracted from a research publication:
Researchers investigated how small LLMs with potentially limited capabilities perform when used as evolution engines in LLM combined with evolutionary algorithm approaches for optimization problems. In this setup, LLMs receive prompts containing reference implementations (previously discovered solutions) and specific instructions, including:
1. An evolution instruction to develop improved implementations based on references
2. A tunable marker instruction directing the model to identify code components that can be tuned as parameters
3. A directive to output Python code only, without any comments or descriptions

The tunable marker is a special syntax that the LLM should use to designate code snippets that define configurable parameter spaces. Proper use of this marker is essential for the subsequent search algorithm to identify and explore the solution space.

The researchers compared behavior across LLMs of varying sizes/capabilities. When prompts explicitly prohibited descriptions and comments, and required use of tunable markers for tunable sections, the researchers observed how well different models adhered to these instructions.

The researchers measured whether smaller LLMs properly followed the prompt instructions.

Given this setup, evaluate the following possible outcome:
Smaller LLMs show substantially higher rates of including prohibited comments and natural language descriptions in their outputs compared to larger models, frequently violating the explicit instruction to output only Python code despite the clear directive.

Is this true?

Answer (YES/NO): YES